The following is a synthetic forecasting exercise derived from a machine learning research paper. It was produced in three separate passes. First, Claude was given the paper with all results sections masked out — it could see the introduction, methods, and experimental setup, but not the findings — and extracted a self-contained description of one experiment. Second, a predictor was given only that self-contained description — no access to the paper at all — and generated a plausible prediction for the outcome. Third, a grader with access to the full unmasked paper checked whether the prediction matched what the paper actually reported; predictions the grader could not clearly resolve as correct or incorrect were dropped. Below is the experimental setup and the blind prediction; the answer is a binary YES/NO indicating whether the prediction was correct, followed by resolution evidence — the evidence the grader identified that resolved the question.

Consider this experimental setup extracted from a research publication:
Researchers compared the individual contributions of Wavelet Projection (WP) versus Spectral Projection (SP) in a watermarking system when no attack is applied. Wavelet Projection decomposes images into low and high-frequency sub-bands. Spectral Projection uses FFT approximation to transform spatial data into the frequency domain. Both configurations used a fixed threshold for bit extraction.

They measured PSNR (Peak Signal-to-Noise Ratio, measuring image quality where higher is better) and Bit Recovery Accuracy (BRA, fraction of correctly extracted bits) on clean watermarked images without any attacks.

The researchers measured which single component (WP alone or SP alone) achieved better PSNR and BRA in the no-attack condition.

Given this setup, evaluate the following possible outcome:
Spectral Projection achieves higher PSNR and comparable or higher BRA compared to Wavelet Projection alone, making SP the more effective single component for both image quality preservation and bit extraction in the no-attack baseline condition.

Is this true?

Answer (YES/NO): YES